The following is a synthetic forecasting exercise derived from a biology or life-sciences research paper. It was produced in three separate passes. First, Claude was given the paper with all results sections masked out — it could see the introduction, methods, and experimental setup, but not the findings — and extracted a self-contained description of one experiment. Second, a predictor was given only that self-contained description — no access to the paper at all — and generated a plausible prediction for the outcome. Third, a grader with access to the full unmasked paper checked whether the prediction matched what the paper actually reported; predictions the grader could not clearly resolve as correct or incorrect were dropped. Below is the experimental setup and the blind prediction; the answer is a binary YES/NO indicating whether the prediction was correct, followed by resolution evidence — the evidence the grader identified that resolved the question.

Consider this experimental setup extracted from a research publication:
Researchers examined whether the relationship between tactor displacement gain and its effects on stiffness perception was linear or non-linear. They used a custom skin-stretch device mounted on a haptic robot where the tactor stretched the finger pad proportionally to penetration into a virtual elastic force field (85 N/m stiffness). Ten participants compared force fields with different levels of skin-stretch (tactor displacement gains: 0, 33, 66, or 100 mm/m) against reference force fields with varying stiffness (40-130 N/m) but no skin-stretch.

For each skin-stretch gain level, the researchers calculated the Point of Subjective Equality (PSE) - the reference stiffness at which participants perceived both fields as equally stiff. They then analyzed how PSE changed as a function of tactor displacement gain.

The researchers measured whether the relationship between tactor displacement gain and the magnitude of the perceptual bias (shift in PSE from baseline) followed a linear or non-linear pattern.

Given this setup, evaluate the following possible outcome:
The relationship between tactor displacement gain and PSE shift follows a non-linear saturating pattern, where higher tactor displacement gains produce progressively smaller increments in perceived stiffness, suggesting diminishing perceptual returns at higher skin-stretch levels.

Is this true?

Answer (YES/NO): NO